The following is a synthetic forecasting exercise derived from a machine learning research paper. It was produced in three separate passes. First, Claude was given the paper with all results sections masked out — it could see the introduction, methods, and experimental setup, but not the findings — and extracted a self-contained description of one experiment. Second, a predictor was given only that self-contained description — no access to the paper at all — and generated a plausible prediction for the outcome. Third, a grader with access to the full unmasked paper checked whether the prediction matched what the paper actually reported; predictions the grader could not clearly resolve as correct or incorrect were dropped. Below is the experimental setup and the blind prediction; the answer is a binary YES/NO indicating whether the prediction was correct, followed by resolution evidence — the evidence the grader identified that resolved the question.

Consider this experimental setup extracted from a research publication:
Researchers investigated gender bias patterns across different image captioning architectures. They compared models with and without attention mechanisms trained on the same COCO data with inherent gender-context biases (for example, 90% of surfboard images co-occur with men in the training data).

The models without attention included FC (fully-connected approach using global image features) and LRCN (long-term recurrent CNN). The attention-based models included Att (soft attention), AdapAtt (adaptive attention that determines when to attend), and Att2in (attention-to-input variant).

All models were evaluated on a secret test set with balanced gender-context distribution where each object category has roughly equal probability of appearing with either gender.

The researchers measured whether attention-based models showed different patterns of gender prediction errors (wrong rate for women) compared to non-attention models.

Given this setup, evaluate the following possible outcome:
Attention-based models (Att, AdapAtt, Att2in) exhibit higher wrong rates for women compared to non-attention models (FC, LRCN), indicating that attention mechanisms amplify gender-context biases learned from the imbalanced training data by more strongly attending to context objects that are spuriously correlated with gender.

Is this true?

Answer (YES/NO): YES